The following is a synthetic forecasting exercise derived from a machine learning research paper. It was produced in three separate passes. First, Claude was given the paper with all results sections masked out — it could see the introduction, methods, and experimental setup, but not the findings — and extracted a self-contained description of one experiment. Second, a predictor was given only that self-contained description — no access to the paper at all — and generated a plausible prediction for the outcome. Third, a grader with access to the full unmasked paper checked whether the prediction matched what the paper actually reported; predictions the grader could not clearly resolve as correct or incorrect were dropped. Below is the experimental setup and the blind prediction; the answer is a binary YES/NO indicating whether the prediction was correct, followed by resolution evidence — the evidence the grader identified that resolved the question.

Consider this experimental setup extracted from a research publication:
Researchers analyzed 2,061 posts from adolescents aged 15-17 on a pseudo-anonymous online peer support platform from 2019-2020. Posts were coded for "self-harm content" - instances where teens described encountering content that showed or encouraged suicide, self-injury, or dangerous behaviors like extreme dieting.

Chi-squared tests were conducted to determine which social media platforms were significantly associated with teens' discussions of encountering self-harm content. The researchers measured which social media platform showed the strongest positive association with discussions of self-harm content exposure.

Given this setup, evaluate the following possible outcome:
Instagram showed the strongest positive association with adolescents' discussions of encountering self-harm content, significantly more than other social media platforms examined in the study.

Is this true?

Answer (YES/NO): NO